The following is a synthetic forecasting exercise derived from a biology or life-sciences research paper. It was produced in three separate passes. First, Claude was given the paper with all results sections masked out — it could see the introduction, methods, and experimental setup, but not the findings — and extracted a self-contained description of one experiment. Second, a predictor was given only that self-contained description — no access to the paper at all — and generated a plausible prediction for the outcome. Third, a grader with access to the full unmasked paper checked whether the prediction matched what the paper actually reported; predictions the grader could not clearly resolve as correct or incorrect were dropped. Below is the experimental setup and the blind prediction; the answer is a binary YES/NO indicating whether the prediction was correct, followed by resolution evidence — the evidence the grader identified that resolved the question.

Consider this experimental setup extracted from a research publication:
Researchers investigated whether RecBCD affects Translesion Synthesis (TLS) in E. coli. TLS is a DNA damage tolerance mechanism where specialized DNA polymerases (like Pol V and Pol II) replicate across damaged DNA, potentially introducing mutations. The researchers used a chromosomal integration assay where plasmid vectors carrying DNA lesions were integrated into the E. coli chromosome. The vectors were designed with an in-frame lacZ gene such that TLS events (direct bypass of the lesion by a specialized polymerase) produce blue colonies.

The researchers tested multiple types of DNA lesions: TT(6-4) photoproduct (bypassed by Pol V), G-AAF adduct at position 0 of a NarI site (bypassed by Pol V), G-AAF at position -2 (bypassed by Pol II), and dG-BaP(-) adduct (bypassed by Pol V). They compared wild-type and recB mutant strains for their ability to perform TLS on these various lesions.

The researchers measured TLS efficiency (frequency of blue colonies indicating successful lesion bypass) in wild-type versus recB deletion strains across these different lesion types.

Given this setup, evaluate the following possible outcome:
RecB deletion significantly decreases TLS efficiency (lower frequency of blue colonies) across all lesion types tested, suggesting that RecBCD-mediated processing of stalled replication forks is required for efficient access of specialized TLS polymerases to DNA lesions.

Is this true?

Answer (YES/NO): YES